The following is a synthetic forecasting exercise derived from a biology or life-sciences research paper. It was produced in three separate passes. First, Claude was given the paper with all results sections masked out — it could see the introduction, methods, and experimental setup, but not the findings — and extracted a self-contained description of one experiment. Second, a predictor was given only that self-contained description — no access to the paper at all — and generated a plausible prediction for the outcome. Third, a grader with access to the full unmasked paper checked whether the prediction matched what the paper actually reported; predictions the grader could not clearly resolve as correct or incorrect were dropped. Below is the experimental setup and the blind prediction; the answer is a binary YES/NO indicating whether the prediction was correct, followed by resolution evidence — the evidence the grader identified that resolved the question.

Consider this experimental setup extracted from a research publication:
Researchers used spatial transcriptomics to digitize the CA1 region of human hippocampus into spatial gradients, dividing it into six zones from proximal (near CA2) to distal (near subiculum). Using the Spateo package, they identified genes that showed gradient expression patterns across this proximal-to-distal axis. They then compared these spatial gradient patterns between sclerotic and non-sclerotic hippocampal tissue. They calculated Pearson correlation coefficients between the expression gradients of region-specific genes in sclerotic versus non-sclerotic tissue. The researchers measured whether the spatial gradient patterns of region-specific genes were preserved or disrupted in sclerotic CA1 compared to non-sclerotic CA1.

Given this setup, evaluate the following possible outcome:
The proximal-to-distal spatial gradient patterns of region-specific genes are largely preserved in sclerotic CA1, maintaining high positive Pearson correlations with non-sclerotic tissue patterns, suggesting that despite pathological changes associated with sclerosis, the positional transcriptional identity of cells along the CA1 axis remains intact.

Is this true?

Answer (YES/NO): NO